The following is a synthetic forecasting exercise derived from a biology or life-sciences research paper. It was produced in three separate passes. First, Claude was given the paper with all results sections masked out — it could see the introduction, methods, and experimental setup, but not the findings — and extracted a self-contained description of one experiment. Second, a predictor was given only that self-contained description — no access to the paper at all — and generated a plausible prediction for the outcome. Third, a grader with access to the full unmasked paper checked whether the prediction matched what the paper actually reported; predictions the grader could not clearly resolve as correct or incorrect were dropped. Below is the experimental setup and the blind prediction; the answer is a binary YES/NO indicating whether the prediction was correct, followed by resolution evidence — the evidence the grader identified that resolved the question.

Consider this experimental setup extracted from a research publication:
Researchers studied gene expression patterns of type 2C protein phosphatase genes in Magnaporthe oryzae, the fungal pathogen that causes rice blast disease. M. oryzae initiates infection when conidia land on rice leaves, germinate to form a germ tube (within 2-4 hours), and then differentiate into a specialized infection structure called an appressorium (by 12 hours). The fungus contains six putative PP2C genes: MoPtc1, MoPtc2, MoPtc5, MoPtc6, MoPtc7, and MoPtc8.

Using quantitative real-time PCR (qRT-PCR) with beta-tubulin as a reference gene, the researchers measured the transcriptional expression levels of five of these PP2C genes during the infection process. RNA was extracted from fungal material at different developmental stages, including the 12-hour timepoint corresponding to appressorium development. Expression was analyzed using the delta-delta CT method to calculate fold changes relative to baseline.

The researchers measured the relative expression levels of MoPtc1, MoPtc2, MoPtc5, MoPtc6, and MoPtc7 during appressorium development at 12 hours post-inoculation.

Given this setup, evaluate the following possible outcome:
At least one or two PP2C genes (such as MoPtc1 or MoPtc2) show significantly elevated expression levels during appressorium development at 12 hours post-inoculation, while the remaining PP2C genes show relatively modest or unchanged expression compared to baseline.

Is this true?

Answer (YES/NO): YES